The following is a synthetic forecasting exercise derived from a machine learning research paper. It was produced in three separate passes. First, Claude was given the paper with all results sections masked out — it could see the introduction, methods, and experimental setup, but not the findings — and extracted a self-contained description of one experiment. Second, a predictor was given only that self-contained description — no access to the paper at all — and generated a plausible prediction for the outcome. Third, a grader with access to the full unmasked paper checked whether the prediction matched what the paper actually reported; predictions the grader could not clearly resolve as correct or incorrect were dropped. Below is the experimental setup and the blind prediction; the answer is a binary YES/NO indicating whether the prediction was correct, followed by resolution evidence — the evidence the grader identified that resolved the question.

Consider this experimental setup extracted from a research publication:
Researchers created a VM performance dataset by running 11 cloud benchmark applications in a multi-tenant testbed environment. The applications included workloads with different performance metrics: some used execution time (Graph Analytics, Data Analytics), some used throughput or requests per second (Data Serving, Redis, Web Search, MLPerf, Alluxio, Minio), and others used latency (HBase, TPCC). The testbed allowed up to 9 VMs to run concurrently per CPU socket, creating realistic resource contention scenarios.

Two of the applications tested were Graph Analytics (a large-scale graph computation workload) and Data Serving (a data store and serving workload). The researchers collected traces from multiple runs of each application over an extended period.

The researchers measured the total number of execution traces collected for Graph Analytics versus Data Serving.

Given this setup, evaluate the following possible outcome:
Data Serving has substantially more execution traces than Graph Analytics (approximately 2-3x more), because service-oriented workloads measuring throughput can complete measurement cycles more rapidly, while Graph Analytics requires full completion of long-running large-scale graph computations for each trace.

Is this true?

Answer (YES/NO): NO